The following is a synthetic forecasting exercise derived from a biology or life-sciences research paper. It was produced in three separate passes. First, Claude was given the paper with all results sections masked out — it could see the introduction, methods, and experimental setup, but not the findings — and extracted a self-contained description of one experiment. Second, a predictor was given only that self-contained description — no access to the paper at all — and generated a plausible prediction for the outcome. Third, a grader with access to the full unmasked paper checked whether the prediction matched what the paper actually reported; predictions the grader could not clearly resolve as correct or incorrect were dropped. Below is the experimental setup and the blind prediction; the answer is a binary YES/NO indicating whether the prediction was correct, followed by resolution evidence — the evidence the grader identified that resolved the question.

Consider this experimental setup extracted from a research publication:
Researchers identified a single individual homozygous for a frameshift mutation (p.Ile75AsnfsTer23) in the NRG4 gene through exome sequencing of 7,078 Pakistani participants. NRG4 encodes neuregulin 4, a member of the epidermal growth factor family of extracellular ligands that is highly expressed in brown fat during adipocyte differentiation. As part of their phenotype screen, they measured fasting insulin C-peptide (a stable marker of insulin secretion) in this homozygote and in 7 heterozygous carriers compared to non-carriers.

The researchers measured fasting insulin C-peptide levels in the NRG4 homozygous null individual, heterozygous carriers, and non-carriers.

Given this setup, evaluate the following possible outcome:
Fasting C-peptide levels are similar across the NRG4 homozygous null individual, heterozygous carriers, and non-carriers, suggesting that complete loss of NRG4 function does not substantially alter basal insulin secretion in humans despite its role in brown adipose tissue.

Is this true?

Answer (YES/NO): NO